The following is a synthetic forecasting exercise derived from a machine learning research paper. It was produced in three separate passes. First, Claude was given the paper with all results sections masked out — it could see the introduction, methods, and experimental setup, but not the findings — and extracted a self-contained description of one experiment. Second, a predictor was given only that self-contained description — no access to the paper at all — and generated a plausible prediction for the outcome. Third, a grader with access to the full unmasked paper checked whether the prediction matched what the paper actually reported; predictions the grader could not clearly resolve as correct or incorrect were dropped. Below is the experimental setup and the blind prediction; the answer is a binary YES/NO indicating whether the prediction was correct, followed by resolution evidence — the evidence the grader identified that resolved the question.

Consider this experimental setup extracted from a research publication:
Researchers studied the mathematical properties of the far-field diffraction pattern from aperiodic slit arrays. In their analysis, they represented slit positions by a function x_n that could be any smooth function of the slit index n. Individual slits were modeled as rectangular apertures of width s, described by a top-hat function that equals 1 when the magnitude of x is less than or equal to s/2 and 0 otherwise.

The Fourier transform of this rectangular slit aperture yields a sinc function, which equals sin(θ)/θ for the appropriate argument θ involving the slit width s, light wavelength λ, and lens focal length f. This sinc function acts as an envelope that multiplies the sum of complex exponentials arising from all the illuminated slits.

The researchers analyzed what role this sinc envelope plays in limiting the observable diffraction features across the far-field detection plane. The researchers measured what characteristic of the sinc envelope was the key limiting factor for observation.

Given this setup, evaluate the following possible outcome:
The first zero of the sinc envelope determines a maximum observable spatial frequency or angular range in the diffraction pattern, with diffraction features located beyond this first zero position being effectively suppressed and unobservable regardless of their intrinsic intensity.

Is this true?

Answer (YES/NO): NO